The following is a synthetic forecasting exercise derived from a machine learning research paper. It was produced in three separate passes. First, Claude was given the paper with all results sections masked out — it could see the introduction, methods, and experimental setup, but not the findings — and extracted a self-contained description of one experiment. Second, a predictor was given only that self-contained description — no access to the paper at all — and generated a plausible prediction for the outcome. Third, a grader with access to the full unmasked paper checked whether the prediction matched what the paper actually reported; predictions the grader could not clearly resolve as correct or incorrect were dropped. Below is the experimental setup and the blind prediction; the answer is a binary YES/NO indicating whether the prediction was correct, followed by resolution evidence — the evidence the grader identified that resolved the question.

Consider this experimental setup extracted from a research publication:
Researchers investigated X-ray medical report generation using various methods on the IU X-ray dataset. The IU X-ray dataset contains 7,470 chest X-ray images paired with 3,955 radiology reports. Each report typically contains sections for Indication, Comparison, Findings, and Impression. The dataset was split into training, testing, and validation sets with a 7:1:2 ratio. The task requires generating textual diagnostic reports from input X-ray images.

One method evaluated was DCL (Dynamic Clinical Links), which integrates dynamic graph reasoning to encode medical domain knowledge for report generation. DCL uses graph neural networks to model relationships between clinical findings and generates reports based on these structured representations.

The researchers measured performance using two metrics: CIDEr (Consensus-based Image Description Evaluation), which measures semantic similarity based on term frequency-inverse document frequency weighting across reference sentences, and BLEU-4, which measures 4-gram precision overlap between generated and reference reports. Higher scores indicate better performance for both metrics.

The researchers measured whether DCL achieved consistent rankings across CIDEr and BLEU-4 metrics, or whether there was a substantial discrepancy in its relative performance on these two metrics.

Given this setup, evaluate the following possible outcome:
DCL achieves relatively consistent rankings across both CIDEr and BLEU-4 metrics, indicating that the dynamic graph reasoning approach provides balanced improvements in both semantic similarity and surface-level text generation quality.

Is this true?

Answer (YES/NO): NO